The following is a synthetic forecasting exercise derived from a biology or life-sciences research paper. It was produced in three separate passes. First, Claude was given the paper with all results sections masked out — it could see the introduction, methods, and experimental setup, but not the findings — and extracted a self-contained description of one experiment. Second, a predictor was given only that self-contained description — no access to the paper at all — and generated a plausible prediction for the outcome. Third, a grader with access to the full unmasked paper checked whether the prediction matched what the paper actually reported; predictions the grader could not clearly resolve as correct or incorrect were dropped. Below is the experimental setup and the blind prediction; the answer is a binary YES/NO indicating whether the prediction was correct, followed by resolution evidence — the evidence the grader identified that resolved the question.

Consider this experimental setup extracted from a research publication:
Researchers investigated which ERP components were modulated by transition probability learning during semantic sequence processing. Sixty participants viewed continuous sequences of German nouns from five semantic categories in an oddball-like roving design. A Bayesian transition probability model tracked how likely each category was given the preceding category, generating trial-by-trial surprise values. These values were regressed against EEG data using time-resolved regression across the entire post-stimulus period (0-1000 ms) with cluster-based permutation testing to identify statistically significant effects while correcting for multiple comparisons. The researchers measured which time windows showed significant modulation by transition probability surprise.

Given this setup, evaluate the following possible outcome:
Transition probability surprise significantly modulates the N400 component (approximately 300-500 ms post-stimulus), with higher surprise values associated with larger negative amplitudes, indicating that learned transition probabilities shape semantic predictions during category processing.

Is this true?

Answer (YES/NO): NO